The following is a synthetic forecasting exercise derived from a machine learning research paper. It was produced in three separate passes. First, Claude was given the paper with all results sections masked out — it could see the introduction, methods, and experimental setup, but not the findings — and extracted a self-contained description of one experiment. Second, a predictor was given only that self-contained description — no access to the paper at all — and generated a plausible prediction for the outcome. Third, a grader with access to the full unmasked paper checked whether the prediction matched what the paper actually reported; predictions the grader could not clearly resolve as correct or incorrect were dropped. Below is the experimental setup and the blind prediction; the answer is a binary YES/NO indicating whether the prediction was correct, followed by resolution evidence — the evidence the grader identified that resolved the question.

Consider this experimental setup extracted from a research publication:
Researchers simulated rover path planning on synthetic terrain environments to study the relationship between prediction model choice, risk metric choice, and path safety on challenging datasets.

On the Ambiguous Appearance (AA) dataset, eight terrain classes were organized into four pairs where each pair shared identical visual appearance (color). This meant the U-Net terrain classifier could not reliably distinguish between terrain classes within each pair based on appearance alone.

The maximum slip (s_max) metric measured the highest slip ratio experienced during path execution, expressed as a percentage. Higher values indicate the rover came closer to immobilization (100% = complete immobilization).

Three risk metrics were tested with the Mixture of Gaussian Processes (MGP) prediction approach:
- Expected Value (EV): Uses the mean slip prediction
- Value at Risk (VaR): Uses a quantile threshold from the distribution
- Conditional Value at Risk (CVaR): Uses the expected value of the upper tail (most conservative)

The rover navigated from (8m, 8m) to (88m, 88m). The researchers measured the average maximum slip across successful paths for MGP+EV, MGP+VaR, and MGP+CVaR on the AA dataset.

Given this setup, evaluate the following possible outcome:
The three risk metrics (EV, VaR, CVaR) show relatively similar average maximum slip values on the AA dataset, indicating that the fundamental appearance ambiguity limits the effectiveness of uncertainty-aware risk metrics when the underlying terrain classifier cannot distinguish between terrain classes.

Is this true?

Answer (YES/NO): NO